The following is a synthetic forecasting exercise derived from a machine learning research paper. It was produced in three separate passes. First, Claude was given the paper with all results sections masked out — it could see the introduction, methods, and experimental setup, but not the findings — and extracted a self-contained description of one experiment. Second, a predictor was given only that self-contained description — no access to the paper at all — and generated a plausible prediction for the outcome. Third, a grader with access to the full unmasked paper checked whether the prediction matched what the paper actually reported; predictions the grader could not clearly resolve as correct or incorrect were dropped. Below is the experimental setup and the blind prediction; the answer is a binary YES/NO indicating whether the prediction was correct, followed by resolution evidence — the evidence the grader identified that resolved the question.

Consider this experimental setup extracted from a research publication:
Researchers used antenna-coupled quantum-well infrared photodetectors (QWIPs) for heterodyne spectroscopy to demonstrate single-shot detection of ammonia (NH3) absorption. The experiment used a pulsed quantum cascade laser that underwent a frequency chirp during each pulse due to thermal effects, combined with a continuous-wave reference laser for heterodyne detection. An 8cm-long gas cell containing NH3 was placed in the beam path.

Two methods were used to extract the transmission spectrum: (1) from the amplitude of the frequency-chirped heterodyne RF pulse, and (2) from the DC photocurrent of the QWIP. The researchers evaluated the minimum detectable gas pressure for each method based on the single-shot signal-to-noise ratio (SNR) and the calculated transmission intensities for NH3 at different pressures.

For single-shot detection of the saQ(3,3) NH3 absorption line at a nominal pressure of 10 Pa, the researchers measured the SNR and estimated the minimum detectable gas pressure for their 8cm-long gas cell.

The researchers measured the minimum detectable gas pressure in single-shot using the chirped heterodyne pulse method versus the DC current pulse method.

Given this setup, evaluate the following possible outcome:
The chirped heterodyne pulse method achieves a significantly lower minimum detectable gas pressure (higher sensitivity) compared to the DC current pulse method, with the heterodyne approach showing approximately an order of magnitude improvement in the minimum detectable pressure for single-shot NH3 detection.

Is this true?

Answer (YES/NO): NO